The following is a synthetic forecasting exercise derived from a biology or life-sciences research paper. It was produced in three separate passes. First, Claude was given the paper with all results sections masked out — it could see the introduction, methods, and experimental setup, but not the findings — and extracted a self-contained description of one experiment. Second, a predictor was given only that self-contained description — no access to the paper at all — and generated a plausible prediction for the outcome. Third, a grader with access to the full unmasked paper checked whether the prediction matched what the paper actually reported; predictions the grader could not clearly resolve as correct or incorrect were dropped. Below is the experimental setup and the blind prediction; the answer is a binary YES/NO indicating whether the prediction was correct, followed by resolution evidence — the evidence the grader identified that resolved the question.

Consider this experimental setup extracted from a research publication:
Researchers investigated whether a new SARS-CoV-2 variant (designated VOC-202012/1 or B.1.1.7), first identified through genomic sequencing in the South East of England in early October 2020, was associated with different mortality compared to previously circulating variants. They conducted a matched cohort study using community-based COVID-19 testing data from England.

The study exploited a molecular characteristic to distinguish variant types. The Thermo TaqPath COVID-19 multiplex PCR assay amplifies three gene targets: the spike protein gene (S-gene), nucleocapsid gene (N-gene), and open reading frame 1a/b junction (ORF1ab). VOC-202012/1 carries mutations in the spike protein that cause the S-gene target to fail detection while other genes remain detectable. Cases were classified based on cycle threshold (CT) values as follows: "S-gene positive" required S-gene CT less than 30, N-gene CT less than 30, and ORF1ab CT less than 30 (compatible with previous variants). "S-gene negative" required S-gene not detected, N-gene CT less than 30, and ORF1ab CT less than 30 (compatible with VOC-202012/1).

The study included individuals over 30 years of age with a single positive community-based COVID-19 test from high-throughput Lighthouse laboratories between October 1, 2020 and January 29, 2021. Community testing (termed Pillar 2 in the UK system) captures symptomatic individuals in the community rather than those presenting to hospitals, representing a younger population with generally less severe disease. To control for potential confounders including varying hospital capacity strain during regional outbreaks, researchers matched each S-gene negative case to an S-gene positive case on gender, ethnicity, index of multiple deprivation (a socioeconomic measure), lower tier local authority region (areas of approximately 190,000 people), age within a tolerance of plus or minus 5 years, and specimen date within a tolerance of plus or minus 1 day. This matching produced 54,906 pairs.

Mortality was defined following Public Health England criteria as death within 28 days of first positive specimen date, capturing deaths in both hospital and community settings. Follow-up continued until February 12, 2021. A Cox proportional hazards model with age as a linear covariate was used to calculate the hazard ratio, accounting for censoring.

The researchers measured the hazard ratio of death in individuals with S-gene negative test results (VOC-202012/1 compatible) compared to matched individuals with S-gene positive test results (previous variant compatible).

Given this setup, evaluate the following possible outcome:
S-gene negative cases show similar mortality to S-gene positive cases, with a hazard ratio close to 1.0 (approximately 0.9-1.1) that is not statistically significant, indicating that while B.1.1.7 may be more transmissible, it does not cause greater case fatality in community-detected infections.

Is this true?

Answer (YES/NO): NO